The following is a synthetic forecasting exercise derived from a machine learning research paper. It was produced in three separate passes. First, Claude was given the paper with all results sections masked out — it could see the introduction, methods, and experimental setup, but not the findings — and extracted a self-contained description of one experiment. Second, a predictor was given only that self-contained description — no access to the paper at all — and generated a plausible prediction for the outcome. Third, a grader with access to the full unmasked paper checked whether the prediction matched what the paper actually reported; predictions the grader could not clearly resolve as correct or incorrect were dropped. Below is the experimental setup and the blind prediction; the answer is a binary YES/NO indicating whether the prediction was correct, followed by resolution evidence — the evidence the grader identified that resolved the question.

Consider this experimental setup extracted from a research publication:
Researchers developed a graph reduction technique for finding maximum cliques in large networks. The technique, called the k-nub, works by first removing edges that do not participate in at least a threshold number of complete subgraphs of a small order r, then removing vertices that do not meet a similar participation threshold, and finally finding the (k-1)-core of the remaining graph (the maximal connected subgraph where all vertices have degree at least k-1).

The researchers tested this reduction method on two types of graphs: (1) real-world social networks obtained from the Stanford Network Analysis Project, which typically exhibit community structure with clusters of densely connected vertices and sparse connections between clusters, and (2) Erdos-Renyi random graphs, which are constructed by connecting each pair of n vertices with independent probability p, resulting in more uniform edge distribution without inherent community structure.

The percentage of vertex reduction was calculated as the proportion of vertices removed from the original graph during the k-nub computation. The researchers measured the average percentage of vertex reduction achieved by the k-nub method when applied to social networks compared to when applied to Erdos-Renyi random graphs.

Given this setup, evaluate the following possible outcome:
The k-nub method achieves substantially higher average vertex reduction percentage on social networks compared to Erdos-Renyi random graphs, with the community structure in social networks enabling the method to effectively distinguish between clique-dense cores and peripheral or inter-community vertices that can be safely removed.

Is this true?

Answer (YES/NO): YES